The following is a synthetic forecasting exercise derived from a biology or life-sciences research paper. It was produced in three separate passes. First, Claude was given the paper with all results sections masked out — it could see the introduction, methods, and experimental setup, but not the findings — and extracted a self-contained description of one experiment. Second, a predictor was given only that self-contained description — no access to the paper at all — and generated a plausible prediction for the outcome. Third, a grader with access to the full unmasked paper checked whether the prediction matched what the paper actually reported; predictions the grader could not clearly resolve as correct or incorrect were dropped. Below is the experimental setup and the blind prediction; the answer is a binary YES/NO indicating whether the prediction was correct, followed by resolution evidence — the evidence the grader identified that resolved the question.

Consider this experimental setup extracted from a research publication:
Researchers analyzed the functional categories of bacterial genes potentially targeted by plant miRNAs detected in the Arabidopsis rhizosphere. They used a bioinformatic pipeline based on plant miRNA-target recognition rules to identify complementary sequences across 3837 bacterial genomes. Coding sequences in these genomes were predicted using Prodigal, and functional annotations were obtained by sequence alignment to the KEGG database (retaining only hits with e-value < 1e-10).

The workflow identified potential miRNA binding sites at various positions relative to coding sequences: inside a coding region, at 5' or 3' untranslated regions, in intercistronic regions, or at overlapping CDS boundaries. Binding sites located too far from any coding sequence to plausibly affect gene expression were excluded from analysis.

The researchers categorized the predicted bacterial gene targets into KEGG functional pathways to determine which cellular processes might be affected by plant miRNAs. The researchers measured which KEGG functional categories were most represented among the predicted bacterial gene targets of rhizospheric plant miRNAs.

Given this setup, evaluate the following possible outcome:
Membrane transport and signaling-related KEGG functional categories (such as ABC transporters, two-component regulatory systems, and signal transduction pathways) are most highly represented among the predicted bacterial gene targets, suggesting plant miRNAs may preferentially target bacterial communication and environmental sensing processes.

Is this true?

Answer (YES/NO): NO